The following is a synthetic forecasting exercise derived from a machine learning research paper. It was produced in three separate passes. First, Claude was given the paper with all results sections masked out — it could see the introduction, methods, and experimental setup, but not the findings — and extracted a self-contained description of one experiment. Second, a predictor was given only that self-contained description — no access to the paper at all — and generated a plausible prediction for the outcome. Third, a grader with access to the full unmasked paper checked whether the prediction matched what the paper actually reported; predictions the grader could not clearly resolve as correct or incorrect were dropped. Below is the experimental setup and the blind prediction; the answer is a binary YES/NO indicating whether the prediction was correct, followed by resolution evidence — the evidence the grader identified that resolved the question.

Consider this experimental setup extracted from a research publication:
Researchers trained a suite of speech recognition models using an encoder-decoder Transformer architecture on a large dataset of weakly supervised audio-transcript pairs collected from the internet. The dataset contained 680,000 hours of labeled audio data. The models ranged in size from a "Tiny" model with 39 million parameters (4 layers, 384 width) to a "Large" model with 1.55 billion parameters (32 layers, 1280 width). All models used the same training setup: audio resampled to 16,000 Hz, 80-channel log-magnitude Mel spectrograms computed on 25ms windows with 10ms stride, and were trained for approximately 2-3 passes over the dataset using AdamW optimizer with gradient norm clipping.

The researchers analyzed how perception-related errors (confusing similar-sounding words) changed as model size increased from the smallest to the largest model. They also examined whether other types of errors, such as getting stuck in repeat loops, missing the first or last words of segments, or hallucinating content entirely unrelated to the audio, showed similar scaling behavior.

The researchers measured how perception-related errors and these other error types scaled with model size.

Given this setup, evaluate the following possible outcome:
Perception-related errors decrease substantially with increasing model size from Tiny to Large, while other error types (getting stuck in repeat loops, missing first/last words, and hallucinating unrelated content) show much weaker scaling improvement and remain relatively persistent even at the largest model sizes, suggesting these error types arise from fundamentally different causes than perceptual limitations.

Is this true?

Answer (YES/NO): YES